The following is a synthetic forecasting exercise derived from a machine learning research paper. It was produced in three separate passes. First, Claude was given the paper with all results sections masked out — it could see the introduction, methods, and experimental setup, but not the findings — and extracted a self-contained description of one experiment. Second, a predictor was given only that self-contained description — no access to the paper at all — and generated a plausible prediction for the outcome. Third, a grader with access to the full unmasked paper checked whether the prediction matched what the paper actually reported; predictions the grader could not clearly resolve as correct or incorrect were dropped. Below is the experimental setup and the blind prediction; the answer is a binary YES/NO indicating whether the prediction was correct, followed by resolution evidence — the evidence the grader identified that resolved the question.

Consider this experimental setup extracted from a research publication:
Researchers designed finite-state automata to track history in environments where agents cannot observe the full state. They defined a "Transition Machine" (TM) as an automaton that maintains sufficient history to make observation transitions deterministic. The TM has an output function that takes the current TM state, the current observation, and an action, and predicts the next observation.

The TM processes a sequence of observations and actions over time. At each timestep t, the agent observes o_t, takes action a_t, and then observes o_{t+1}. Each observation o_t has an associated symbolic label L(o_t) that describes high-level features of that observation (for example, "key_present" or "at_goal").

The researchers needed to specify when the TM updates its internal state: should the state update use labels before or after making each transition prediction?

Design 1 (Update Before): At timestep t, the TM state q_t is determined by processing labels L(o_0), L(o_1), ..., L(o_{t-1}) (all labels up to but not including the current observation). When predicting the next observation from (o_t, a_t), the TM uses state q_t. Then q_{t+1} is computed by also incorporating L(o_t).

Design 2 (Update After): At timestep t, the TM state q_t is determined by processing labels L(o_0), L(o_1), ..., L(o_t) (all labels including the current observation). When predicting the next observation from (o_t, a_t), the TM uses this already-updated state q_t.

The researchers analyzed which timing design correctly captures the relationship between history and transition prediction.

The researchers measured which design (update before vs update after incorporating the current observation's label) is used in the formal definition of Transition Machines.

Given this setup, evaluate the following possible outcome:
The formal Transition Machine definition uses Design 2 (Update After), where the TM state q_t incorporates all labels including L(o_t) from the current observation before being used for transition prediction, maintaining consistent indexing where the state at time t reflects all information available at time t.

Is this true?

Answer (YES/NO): NO